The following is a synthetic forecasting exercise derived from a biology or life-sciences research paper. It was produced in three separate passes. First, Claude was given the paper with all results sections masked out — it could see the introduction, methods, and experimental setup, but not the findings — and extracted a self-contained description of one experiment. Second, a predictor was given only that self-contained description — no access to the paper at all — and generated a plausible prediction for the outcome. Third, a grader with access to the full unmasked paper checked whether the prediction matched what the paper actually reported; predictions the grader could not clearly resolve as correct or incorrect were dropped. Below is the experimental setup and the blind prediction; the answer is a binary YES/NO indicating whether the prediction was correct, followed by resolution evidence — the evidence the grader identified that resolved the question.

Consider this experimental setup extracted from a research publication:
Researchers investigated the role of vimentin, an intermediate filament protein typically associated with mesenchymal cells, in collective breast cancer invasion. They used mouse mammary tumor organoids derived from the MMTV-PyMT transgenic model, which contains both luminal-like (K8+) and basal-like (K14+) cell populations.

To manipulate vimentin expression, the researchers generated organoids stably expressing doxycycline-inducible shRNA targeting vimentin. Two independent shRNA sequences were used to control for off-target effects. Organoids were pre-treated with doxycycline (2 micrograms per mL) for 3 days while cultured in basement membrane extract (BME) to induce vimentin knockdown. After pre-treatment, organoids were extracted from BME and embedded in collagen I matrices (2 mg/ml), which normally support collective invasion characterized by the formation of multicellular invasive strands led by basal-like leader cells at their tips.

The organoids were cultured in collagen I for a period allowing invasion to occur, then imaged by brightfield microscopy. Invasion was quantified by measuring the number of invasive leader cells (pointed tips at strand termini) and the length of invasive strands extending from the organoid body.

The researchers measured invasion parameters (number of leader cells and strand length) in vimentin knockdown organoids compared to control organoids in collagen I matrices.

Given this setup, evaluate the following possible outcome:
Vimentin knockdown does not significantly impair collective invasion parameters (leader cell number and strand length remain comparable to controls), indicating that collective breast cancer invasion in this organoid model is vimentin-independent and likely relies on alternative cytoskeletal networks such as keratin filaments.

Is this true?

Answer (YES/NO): NO